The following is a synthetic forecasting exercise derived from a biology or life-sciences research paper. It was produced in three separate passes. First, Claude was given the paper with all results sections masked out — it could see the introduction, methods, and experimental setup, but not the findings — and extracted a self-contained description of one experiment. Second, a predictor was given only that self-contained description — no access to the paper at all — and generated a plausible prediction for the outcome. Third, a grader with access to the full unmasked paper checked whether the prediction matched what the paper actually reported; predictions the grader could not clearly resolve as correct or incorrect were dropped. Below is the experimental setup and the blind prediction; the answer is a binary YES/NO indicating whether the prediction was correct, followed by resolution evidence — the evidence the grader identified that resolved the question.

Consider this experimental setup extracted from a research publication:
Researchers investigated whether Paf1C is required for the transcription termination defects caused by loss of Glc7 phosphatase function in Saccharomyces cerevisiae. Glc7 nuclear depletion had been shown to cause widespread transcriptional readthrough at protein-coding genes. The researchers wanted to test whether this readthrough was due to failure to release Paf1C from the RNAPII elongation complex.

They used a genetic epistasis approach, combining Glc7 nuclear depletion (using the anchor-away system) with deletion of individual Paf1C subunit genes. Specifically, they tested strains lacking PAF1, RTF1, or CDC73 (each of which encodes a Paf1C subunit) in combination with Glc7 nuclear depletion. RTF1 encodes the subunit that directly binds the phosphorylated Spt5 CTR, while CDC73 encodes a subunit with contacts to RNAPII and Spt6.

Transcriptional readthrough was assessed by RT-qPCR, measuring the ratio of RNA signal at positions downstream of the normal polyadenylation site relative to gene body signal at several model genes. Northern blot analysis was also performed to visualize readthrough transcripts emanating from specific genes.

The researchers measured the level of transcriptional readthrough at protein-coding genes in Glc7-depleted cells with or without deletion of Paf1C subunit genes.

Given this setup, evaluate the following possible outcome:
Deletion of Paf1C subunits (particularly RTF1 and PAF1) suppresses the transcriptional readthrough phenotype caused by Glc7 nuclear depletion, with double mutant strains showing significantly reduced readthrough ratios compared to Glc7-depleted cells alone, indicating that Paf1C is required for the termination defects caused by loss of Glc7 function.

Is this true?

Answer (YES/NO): YES